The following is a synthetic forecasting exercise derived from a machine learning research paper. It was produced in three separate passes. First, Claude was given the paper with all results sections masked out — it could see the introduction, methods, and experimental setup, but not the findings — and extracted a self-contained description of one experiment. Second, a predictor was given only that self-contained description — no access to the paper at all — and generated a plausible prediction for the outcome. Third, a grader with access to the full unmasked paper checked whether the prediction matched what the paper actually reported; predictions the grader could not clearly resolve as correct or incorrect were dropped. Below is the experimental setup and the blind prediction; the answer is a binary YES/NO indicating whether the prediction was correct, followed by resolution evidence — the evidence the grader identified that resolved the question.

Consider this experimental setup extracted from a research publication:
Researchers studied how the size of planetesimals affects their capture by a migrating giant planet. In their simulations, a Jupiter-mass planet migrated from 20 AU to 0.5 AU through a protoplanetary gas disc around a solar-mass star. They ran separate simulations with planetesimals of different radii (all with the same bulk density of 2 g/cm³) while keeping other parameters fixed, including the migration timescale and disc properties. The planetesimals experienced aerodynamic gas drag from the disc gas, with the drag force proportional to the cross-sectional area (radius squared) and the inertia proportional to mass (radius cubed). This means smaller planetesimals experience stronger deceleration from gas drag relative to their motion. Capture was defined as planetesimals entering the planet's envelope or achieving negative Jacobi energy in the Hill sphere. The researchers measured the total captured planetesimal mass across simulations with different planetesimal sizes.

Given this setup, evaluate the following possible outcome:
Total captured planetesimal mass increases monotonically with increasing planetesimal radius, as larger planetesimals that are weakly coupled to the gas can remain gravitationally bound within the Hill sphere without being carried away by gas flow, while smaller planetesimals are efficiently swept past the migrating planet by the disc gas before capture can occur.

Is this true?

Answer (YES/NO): YES